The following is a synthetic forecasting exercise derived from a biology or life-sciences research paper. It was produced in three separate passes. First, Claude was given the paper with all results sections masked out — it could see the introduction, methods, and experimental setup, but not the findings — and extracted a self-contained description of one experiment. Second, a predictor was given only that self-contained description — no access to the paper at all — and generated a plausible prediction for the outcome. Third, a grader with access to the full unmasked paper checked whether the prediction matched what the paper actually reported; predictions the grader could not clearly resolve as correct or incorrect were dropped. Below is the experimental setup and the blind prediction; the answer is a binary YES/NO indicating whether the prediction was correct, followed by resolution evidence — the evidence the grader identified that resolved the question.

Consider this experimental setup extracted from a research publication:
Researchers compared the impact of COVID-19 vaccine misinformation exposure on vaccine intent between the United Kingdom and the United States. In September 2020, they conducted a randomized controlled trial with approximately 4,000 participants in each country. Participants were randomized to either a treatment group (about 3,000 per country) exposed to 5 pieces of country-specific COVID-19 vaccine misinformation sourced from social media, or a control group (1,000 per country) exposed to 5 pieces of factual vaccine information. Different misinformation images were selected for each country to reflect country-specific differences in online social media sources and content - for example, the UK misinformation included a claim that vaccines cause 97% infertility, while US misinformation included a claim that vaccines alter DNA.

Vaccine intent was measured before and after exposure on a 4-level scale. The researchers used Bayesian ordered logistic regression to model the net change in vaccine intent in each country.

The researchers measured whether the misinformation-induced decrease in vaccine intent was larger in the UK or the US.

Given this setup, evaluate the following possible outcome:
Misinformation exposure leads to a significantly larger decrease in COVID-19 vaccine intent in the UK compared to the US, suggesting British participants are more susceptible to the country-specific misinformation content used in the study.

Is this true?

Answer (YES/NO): YES